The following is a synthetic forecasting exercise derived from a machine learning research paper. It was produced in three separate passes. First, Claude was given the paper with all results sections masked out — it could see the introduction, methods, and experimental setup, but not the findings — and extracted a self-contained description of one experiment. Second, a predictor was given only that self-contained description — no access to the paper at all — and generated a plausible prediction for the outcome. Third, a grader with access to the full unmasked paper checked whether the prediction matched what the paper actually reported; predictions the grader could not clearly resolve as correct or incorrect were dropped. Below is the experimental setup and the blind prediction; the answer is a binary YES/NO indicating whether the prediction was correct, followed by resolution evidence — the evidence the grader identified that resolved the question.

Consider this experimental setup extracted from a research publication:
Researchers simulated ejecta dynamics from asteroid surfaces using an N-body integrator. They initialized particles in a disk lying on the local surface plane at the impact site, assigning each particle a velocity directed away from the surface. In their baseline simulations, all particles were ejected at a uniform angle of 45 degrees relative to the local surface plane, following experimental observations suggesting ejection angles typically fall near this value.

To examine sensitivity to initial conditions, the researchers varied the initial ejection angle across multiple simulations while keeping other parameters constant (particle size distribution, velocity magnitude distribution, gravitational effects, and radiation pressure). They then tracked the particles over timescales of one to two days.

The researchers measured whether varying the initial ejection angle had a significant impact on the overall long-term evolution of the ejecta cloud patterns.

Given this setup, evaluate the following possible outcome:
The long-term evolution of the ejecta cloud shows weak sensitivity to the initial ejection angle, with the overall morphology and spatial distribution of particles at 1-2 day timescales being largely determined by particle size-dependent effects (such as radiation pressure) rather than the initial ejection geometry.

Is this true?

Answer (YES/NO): NO